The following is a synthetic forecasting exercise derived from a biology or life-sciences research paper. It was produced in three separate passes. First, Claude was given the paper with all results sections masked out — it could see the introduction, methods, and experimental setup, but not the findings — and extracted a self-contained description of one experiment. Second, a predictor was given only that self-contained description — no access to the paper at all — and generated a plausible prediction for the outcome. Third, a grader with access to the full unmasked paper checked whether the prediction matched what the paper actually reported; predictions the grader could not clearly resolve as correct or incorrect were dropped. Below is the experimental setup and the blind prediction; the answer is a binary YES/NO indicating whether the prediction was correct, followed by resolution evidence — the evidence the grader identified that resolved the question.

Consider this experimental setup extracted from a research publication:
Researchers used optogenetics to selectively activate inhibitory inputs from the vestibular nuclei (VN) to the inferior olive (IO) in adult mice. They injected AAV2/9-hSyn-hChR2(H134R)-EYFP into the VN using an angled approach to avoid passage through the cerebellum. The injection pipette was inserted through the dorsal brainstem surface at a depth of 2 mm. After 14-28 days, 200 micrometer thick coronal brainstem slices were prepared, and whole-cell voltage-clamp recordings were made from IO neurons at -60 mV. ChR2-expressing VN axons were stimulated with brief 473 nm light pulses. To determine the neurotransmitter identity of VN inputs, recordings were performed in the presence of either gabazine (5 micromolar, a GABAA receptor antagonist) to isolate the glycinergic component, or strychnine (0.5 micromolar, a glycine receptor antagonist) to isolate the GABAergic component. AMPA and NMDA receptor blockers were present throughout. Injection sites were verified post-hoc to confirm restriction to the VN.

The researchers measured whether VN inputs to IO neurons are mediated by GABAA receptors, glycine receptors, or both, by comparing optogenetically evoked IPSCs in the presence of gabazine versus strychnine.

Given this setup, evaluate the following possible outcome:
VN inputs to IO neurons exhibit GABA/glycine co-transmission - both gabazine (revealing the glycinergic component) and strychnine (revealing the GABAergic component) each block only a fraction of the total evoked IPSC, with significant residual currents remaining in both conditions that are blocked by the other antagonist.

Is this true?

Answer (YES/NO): YES